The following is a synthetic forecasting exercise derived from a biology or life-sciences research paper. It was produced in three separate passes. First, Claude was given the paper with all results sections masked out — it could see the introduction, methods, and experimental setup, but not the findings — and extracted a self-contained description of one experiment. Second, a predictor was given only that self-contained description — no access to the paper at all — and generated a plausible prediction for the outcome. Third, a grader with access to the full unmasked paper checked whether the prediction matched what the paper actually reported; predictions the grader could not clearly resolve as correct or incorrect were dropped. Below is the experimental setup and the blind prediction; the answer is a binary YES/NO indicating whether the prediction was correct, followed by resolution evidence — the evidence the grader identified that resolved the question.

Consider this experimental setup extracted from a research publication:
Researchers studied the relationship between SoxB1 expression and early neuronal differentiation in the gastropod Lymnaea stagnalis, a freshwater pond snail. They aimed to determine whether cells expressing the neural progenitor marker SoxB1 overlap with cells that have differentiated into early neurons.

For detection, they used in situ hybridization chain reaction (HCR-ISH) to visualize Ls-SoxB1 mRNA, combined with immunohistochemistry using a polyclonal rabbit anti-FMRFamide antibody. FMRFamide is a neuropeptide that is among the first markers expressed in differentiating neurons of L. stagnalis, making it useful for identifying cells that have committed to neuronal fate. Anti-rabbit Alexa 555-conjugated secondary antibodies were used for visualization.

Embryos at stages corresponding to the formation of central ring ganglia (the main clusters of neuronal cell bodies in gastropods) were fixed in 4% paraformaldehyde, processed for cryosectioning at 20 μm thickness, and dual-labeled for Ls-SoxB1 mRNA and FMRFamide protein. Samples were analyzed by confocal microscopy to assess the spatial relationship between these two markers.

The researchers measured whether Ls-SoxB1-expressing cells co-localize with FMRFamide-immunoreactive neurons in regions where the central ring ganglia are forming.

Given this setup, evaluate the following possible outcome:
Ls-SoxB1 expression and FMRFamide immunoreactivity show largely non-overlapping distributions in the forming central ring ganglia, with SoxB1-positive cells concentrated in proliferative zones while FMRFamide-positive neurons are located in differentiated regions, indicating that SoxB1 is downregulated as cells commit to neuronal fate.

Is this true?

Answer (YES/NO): NO